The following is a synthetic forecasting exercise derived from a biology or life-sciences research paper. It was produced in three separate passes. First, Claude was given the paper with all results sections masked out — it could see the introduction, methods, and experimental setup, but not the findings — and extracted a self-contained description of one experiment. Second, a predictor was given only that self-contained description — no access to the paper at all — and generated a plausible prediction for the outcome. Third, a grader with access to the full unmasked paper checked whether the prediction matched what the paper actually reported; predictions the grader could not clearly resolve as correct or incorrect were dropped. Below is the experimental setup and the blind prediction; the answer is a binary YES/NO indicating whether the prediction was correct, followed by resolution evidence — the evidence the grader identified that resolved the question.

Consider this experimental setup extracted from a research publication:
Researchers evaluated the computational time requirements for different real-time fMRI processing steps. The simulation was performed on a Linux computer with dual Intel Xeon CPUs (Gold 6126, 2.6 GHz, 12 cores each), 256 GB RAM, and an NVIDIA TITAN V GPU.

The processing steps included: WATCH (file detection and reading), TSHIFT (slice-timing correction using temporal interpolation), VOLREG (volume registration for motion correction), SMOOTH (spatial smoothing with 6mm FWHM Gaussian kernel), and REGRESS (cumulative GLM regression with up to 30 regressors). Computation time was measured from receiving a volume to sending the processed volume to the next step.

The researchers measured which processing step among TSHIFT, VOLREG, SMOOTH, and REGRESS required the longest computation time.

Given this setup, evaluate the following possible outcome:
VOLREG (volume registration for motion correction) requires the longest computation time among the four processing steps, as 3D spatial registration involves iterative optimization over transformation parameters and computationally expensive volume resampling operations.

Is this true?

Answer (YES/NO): YES